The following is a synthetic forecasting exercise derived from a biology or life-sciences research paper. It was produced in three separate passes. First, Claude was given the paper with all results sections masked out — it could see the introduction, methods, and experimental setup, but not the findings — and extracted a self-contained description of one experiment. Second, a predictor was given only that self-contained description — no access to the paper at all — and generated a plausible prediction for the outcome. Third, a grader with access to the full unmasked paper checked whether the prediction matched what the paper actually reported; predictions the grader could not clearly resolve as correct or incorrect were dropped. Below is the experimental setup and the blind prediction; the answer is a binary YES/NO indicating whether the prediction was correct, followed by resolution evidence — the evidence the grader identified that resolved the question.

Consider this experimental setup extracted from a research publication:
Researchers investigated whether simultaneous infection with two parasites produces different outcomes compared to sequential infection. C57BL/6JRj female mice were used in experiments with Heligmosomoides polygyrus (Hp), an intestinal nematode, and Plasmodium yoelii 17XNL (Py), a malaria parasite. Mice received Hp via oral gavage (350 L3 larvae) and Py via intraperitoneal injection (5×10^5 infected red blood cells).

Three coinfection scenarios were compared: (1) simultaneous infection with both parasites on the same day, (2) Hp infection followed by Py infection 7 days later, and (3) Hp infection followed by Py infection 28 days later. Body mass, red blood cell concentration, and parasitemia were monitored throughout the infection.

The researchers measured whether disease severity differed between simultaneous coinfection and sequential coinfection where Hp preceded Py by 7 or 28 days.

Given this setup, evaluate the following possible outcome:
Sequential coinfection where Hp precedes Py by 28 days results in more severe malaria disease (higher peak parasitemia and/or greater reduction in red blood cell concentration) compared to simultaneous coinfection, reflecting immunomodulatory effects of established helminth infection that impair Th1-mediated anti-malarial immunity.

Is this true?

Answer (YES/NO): NO